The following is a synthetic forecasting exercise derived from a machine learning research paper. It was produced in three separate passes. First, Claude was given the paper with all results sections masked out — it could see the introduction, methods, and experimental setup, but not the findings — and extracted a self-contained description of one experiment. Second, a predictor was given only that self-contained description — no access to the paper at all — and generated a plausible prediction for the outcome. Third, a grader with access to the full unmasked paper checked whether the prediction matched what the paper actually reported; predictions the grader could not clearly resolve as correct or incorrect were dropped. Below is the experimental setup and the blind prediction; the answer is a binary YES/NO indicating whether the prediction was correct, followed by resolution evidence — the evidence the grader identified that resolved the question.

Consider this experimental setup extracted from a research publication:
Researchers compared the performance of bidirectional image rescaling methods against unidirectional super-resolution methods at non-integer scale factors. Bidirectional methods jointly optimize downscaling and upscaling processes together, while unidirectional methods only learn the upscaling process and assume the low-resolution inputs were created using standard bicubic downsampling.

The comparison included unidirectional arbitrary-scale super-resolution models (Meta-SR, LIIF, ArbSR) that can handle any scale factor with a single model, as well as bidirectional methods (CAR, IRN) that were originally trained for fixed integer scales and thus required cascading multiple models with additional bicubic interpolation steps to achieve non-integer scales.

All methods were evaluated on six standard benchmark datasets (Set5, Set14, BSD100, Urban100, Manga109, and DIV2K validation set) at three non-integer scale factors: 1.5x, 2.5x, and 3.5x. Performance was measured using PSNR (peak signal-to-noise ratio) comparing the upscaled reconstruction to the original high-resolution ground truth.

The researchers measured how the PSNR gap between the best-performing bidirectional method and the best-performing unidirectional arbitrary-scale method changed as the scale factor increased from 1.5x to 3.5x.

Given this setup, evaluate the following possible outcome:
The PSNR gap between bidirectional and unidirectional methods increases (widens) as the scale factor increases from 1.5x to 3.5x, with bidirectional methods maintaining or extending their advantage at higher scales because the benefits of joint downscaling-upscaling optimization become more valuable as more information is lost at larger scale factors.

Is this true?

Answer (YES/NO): NO